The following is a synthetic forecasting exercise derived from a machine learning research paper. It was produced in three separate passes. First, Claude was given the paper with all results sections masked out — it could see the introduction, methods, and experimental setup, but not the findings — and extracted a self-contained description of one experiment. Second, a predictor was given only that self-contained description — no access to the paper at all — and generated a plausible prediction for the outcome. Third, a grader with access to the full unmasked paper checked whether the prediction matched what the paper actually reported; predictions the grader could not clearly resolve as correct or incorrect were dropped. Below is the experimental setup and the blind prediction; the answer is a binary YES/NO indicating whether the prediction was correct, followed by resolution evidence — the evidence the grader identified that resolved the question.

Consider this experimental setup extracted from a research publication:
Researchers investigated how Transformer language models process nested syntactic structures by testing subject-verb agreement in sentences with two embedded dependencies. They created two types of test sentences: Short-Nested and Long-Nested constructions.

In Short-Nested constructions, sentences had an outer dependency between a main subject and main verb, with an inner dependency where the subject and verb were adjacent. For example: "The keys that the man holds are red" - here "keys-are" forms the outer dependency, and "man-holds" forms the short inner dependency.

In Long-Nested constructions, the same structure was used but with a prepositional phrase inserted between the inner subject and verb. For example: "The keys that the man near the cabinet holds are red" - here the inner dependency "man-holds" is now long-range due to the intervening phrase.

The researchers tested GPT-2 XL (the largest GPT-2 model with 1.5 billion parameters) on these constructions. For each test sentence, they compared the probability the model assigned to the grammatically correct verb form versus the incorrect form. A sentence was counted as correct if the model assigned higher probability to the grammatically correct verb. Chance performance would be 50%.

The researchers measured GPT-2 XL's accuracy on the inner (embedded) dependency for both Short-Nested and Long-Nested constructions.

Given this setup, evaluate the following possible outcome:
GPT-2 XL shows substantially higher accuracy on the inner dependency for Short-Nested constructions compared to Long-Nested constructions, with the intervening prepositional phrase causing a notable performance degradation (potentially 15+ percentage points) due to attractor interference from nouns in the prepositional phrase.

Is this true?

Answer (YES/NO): YES